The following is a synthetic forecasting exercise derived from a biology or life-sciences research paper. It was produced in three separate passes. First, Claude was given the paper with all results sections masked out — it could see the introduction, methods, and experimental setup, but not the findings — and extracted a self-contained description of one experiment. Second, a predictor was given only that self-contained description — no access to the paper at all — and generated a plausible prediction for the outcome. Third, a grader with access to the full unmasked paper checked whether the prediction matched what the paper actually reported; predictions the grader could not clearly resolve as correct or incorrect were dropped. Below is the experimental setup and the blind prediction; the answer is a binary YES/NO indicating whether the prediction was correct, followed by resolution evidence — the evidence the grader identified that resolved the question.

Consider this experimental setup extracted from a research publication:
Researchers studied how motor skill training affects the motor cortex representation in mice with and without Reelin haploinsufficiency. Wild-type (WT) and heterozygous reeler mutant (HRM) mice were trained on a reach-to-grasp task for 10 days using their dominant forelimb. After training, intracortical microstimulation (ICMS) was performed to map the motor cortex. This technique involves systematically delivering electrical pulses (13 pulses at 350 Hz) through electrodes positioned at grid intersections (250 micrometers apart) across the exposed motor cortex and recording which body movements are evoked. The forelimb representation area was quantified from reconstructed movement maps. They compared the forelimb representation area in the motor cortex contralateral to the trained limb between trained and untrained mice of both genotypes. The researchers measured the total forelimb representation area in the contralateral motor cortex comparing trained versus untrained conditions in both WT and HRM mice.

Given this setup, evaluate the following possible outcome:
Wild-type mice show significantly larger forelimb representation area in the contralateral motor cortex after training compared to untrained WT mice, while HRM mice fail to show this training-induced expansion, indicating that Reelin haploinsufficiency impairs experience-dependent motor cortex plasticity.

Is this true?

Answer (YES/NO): YES